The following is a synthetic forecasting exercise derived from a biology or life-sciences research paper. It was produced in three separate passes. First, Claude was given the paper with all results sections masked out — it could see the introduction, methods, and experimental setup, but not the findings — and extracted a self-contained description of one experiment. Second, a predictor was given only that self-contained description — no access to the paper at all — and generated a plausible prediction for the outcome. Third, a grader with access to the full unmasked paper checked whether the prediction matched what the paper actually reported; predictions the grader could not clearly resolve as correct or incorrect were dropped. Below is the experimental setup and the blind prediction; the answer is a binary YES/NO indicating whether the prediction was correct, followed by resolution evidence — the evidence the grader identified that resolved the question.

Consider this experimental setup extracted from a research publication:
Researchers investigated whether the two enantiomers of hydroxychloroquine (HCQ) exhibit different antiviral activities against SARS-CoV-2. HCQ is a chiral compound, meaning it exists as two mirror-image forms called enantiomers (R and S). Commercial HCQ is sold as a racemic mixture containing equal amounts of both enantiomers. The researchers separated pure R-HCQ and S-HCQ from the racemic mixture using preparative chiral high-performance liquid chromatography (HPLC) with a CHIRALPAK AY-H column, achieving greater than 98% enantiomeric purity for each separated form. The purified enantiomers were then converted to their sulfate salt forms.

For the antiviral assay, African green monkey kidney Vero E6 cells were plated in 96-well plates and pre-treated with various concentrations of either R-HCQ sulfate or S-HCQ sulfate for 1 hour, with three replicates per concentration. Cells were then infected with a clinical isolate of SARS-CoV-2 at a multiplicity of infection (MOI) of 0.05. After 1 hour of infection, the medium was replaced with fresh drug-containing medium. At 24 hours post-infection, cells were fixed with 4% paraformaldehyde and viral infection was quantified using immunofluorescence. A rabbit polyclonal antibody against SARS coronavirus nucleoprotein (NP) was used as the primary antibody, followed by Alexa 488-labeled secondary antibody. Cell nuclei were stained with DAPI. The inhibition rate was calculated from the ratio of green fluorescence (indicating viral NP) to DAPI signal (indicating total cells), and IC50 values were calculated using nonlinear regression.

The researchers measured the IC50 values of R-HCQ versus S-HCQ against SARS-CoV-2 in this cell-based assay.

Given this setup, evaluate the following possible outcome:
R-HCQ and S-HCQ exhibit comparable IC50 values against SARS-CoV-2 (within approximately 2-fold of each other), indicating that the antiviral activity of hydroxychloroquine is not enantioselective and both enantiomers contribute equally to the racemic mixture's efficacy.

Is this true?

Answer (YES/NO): NO